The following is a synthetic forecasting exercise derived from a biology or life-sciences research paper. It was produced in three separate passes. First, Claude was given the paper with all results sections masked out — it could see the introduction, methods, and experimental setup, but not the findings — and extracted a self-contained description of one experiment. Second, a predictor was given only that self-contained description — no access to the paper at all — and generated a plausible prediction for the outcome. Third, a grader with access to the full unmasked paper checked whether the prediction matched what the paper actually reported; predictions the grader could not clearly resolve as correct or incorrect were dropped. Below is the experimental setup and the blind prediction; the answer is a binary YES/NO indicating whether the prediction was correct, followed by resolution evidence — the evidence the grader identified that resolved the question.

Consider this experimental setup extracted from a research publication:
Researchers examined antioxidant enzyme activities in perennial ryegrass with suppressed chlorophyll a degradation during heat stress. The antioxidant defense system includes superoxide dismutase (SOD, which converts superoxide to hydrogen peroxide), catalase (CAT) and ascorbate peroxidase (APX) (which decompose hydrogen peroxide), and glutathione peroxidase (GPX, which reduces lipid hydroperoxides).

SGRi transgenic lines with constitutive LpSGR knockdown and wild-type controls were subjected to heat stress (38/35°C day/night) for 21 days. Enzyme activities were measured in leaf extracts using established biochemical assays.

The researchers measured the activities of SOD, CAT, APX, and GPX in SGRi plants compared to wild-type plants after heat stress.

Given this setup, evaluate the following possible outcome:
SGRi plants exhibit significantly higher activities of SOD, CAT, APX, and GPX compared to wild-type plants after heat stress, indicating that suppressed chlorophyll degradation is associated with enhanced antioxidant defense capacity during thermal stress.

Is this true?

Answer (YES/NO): NO